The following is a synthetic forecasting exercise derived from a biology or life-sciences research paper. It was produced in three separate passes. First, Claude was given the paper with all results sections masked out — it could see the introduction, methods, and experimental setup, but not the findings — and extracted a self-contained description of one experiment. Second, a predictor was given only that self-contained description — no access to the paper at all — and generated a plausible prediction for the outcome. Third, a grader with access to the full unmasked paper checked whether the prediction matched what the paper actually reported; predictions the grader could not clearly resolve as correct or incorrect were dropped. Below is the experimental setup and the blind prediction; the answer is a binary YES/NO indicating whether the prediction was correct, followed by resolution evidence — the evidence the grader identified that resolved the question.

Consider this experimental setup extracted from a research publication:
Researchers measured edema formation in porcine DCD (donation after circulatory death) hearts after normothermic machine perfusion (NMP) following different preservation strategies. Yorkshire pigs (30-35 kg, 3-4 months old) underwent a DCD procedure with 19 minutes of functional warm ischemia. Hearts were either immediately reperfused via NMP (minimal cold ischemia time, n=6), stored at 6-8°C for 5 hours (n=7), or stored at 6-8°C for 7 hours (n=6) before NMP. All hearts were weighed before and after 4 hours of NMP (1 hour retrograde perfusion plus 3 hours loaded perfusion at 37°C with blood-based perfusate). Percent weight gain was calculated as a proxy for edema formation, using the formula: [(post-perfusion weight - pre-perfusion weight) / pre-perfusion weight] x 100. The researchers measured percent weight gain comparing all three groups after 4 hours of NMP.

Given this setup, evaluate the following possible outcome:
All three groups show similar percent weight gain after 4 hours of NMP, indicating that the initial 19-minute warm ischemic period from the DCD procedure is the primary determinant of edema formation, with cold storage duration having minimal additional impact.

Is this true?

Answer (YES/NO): NO